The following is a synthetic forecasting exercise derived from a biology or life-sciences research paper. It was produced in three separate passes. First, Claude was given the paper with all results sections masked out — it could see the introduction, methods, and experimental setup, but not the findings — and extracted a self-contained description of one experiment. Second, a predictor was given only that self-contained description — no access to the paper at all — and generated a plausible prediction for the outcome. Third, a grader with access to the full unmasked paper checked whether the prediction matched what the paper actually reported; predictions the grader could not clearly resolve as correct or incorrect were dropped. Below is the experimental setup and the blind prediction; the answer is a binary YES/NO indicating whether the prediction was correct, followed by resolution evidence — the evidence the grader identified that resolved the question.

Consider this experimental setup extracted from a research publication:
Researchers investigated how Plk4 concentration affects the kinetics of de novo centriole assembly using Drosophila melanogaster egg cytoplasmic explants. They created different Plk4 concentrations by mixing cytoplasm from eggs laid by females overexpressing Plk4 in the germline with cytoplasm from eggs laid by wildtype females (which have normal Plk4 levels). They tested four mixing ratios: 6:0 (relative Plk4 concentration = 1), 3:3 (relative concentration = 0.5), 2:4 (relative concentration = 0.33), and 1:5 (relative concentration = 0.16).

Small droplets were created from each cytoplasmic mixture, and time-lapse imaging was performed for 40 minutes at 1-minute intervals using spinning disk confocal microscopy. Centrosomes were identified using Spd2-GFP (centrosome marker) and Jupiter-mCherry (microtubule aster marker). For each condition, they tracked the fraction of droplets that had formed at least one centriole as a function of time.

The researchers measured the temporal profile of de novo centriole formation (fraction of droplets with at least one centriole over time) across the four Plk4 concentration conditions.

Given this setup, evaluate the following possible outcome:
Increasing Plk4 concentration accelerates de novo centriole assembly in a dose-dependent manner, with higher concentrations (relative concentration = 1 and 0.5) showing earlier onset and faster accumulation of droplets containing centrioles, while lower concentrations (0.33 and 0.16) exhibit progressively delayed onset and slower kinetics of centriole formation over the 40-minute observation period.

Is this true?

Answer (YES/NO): YES